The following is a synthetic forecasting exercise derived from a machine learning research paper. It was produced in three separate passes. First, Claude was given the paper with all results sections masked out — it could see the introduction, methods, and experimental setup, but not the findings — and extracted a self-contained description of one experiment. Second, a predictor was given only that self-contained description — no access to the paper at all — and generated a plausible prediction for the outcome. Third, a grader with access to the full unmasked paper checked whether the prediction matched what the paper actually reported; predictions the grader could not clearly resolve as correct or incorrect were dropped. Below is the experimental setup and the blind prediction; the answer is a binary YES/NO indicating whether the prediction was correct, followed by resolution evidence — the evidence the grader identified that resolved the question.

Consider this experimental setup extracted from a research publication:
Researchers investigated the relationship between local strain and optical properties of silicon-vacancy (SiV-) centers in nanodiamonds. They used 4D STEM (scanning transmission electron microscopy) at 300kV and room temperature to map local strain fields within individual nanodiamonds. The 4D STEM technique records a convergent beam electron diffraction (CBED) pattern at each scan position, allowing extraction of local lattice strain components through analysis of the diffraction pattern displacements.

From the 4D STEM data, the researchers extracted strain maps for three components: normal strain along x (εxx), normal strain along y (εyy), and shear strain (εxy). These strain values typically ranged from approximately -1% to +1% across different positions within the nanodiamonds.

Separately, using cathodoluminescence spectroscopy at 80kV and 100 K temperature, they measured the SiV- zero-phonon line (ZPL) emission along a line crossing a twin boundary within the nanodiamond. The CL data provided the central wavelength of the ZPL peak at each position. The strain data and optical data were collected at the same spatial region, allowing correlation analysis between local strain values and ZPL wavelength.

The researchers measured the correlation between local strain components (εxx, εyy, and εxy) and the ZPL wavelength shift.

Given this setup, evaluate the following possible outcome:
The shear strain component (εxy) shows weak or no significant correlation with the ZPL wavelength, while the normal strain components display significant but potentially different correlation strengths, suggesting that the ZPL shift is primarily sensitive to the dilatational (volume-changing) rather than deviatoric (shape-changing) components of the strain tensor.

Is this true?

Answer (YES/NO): NO